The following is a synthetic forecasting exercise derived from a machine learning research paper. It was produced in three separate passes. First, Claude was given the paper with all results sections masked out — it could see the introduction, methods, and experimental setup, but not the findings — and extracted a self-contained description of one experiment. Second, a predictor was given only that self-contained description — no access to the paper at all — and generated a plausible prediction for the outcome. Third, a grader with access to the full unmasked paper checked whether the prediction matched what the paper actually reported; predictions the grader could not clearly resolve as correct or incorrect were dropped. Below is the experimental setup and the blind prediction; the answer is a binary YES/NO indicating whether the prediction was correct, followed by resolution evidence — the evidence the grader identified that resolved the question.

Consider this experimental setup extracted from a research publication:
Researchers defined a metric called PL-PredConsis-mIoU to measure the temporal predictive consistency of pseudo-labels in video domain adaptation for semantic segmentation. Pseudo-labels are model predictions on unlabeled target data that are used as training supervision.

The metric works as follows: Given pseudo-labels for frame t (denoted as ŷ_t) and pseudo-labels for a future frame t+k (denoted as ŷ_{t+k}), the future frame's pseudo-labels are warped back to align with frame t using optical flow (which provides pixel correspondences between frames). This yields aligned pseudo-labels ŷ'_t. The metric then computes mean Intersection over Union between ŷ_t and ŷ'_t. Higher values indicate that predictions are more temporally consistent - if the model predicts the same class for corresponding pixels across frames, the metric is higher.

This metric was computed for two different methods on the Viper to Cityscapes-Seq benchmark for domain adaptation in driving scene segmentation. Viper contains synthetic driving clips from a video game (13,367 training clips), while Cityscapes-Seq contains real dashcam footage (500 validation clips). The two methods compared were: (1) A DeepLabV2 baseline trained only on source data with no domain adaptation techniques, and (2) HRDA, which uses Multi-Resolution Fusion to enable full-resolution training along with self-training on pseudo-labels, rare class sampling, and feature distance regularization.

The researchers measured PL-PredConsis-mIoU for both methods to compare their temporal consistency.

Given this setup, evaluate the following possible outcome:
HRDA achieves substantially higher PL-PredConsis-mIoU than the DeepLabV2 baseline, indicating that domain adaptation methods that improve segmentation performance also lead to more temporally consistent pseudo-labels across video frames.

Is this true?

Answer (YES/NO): YES